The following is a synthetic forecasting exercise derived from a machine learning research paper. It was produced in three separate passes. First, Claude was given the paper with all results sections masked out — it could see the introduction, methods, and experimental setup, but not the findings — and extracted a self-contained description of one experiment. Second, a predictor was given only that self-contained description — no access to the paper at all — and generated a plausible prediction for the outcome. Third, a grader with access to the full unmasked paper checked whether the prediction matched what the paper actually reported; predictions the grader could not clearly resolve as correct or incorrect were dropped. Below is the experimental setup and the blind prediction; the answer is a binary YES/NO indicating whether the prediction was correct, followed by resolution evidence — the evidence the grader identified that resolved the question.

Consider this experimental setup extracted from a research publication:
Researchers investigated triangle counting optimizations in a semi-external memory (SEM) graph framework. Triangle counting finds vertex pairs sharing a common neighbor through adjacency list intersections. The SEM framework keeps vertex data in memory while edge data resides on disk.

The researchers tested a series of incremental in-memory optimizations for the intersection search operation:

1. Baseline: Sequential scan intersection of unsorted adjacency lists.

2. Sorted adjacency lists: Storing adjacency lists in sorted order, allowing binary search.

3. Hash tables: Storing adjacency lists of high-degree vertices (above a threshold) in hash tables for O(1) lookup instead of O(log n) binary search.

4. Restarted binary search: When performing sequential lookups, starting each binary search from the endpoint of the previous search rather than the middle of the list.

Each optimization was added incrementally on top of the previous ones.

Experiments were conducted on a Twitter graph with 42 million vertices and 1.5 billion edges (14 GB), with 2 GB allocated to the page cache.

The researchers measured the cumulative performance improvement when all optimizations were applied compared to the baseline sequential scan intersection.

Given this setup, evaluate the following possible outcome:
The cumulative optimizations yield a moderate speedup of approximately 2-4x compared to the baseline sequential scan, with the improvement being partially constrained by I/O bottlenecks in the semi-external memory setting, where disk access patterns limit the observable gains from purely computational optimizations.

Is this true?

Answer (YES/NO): NO